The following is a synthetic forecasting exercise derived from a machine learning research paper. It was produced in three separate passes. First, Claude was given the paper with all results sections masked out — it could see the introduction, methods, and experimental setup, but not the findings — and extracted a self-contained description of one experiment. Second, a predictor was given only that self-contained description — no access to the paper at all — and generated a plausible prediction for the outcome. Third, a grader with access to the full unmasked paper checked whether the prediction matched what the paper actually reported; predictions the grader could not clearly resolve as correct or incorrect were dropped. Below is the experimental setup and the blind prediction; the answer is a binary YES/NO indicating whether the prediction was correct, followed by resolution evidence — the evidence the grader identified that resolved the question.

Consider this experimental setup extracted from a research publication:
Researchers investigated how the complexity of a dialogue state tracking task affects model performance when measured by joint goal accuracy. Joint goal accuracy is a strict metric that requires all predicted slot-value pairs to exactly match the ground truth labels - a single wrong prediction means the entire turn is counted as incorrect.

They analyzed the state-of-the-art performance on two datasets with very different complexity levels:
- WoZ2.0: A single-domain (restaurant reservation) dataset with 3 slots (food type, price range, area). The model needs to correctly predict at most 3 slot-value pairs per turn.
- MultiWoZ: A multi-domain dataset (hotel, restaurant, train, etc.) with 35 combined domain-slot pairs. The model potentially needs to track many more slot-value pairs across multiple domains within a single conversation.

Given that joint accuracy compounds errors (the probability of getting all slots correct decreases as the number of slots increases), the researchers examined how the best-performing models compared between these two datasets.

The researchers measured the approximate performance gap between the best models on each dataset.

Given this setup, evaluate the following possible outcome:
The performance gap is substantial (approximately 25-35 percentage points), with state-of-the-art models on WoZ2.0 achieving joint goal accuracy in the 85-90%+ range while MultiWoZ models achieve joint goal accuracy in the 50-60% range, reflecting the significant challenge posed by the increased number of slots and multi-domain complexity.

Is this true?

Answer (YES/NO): NO